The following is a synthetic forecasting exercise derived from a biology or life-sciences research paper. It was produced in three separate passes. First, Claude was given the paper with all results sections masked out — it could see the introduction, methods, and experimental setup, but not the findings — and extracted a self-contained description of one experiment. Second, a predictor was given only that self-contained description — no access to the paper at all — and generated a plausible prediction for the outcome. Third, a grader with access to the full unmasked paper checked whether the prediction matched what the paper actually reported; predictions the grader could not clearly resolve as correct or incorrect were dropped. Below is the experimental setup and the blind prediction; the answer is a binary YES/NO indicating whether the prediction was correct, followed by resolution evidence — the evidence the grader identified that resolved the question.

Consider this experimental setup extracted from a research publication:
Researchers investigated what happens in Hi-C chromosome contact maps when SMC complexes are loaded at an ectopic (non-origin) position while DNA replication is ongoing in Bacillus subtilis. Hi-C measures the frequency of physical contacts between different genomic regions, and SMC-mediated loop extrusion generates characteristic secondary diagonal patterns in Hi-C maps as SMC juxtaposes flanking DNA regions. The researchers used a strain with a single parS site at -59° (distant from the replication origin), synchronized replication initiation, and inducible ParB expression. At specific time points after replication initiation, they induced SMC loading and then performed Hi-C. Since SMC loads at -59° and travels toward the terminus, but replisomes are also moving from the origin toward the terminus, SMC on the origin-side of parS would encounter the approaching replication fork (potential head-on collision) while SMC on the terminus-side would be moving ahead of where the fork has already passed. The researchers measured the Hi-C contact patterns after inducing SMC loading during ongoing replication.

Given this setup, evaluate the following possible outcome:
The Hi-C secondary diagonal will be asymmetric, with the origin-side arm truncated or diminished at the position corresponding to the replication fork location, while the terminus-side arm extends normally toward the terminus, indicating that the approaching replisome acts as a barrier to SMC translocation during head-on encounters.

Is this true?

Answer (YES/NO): YES